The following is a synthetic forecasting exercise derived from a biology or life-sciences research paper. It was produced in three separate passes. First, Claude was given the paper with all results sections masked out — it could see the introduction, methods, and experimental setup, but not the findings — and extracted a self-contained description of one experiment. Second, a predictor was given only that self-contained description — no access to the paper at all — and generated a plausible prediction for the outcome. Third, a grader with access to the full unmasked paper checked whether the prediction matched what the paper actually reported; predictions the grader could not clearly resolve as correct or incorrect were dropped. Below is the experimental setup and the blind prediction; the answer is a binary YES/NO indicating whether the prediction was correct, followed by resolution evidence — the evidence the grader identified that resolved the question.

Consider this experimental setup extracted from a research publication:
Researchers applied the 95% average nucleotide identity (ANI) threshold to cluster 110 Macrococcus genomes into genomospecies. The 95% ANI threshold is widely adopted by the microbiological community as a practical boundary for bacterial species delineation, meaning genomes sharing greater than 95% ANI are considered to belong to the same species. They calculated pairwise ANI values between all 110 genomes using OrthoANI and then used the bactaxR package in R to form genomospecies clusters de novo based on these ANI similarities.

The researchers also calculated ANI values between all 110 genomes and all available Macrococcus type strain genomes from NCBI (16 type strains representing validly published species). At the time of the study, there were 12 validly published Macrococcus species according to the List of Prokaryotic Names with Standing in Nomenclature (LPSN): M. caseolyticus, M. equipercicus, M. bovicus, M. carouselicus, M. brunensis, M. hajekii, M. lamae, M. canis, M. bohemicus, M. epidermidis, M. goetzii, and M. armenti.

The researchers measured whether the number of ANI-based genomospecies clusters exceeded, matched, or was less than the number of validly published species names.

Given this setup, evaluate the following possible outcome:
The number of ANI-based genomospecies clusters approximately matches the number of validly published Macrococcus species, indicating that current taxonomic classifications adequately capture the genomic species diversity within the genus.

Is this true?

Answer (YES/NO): NO